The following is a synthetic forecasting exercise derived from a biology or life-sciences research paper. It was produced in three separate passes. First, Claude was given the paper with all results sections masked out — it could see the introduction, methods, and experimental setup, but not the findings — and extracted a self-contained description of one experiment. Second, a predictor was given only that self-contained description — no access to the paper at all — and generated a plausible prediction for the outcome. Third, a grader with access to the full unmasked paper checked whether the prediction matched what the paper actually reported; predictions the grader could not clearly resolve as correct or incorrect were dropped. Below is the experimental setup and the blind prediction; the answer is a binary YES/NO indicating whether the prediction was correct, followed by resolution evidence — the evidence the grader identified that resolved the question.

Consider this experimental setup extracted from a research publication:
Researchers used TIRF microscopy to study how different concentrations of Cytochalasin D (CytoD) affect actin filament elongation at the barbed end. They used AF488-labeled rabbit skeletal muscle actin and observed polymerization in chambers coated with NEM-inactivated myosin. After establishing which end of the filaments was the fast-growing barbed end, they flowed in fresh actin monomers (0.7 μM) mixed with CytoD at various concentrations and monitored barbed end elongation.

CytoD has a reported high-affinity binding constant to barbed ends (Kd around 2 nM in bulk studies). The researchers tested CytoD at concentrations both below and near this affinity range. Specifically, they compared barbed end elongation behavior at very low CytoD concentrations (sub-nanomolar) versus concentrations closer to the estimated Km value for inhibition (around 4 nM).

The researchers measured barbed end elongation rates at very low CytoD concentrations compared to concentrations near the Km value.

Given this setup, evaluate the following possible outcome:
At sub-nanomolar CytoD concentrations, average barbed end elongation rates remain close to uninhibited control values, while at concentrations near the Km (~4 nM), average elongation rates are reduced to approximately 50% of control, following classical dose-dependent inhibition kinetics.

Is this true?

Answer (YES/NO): NO